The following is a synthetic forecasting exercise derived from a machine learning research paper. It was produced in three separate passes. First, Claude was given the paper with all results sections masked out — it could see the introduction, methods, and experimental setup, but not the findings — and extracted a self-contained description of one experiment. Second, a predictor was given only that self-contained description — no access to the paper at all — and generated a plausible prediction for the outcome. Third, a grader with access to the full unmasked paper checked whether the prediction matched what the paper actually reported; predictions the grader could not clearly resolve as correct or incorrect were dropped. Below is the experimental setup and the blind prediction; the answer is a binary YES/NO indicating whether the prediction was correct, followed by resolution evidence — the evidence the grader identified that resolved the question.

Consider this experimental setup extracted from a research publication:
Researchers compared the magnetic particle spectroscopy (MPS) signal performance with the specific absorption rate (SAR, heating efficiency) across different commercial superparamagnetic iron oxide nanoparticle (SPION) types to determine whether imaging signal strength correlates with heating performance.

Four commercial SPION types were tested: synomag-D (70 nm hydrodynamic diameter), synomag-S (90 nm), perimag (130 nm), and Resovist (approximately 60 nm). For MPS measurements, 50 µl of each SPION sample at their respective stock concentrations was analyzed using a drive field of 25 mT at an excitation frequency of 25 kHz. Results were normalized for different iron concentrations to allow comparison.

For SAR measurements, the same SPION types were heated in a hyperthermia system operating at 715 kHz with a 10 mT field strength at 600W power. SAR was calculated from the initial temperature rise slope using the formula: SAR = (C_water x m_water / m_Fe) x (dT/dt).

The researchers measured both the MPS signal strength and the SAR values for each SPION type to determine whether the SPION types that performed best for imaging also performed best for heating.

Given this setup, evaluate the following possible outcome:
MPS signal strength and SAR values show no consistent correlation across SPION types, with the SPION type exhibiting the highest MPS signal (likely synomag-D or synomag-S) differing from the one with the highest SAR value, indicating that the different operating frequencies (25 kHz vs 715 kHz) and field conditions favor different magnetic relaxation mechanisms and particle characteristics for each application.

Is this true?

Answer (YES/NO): NO